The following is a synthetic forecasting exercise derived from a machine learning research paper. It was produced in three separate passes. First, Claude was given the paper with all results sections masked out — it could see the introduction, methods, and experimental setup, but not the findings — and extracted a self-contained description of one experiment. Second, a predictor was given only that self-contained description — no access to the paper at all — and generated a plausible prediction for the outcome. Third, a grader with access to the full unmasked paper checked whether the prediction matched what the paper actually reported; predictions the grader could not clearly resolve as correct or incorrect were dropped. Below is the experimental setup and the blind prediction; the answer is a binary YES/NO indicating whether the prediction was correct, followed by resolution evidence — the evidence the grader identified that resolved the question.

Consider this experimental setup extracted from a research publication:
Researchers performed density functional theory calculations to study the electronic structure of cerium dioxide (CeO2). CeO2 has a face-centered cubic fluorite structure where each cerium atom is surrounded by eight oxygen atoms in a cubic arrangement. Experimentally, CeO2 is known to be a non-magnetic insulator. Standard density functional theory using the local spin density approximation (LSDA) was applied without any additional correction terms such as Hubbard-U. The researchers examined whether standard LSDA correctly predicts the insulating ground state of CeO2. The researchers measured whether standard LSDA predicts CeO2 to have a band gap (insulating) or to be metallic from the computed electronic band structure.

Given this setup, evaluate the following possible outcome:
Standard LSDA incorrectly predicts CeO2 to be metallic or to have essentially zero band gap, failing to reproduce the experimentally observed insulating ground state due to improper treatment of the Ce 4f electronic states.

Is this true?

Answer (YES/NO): NO